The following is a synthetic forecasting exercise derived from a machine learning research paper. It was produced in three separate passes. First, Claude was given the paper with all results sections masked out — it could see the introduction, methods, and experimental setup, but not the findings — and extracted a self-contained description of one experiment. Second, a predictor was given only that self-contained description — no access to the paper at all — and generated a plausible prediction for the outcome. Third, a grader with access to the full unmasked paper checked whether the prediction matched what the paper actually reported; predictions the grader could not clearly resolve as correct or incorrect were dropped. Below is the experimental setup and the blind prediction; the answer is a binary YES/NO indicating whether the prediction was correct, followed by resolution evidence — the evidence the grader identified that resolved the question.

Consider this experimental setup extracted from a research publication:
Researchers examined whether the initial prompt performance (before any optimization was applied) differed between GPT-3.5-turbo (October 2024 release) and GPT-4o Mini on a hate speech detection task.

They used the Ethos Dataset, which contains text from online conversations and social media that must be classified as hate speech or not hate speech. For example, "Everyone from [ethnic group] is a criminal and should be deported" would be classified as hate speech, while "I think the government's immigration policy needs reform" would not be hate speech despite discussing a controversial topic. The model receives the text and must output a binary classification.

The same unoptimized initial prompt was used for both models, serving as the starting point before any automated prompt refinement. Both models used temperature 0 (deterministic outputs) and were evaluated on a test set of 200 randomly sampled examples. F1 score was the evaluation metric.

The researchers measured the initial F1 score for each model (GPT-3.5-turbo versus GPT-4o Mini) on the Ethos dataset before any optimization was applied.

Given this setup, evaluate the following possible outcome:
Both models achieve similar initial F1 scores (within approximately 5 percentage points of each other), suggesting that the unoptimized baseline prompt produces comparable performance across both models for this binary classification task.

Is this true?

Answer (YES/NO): NO